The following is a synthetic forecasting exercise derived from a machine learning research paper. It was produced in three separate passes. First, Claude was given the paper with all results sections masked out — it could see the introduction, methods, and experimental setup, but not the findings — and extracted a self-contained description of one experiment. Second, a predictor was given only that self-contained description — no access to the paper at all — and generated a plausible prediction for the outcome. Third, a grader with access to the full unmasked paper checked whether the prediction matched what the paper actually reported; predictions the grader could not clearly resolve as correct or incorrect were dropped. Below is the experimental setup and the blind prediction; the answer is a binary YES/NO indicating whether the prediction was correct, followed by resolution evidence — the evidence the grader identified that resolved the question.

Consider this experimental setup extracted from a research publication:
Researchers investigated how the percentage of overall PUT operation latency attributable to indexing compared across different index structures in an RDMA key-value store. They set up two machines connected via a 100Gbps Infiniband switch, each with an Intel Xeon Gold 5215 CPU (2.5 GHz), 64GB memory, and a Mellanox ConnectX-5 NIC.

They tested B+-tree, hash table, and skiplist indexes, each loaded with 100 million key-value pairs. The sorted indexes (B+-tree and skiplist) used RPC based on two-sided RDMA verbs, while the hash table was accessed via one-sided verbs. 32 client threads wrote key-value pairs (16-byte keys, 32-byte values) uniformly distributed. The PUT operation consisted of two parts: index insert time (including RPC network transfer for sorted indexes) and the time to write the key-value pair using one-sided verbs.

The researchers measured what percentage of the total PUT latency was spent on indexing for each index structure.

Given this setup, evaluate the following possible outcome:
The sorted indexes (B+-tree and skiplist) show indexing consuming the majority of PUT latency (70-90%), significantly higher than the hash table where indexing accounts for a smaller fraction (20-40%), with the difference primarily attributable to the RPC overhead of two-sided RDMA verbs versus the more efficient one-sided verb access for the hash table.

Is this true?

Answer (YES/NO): NO